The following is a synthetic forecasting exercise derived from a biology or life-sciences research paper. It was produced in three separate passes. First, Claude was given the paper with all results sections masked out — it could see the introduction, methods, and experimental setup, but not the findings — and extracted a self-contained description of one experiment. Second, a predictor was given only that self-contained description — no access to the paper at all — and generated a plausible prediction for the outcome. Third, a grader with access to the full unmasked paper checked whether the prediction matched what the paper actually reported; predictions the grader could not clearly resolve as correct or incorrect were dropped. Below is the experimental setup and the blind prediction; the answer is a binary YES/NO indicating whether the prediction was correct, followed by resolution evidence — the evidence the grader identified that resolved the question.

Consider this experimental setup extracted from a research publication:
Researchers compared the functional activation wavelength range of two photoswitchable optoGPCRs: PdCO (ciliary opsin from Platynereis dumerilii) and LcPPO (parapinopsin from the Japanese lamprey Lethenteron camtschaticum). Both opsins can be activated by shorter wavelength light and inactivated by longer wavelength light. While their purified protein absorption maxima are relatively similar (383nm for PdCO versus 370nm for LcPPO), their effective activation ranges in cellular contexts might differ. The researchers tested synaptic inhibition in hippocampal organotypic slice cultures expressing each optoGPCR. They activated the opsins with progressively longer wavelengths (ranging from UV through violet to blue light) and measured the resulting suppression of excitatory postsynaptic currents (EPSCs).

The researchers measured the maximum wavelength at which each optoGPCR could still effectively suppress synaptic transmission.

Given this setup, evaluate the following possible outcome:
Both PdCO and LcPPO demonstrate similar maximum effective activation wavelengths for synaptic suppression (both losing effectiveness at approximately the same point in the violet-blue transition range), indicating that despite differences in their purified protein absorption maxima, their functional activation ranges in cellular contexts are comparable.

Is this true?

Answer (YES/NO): NO